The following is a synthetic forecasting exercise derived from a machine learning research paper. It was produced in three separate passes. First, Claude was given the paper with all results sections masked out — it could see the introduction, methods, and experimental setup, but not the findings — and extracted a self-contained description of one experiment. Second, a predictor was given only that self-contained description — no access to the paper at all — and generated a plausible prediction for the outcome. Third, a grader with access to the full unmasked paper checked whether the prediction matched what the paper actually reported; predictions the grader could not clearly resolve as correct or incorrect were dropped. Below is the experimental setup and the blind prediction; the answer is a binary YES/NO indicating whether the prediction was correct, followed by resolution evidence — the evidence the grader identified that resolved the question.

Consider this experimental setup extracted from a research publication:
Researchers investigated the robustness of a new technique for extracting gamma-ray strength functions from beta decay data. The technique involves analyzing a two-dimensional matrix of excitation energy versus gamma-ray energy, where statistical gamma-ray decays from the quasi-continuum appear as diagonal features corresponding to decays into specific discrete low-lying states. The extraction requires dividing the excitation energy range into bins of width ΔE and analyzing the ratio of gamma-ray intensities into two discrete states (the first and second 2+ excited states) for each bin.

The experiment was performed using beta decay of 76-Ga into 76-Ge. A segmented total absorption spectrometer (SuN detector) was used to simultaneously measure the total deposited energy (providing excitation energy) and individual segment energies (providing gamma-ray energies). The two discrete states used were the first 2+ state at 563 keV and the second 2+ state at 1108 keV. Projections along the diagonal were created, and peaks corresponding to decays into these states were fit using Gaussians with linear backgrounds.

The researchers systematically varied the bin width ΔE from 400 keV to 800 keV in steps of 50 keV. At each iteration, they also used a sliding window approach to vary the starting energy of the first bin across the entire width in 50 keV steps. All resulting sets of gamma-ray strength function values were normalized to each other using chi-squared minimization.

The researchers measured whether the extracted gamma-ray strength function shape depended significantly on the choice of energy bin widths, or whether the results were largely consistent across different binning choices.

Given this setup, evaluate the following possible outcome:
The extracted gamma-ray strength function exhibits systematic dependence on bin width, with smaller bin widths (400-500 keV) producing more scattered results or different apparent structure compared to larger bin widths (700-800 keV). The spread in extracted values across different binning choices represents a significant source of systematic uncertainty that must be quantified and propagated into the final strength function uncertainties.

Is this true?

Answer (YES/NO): NO